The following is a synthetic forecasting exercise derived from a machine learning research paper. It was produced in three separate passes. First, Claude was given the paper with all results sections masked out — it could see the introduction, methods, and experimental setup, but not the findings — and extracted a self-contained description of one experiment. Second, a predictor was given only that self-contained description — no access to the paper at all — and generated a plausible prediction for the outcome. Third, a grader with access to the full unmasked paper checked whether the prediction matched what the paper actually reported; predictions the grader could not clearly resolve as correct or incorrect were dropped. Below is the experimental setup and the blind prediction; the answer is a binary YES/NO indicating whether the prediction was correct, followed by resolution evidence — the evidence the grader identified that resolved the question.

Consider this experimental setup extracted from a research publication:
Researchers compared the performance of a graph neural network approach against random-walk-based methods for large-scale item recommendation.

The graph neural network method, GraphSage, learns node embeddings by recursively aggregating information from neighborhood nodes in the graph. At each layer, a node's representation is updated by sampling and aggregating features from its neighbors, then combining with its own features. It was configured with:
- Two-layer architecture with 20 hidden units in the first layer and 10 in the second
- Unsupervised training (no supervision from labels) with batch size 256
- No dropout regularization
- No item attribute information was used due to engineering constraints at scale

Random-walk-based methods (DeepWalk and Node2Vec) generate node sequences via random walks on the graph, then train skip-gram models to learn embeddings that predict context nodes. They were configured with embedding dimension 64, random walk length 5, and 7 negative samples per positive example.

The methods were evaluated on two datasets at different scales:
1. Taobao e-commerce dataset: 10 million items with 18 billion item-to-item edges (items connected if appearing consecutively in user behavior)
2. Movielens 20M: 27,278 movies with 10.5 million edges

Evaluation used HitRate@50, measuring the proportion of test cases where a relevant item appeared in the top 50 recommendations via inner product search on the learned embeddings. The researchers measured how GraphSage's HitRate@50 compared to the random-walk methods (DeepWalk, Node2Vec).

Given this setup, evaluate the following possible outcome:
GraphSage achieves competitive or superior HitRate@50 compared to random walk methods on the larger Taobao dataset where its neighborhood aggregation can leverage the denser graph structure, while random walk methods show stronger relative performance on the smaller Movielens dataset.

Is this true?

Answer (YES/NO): NO